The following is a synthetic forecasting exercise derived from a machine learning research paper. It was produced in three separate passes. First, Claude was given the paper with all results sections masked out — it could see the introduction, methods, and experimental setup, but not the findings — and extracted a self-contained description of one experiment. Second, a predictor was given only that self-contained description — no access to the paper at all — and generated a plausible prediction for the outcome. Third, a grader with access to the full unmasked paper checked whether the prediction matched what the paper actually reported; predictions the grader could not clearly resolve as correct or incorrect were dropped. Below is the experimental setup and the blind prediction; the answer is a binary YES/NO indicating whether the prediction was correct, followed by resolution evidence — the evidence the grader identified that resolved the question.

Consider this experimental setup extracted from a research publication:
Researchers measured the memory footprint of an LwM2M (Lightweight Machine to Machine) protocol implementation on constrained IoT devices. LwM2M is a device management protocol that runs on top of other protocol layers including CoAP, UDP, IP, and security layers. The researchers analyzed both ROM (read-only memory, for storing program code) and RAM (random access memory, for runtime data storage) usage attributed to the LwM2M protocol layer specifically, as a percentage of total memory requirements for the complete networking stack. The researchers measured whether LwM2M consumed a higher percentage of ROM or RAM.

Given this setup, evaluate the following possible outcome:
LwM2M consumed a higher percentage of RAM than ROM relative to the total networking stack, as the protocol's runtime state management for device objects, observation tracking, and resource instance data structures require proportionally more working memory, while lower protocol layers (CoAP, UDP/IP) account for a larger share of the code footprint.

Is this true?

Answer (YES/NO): YES